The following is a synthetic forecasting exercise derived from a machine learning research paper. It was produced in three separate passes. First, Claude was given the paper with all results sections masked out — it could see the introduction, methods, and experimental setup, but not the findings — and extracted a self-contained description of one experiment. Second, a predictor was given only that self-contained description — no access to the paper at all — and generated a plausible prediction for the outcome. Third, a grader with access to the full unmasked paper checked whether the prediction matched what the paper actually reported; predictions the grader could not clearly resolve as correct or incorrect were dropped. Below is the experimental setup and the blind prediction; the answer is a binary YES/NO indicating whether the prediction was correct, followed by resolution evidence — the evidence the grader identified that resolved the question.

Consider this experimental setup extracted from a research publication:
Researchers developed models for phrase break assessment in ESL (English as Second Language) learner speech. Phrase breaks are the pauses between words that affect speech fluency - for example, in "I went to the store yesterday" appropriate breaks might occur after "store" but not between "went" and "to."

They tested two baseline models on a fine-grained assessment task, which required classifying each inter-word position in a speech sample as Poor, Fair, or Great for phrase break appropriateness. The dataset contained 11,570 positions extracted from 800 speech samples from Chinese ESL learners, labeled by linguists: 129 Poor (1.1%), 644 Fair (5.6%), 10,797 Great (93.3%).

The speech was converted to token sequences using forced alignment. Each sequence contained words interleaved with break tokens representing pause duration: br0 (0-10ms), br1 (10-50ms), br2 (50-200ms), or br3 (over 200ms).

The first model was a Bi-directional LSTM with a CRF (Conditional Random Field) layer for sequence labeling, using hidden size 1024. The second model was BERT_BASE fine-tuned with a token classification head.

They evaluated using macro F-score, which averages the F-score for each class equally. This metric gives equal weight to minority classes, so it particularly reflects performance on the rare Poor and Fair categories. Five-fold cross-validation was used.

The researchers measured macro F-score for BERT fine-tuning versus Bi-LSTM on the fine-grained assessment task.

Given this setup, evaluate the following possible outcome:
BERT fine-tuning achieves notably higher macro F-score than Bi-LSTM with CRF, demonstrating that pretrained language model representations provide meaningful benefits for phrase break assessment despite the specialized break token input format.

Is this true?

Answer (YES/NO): NO